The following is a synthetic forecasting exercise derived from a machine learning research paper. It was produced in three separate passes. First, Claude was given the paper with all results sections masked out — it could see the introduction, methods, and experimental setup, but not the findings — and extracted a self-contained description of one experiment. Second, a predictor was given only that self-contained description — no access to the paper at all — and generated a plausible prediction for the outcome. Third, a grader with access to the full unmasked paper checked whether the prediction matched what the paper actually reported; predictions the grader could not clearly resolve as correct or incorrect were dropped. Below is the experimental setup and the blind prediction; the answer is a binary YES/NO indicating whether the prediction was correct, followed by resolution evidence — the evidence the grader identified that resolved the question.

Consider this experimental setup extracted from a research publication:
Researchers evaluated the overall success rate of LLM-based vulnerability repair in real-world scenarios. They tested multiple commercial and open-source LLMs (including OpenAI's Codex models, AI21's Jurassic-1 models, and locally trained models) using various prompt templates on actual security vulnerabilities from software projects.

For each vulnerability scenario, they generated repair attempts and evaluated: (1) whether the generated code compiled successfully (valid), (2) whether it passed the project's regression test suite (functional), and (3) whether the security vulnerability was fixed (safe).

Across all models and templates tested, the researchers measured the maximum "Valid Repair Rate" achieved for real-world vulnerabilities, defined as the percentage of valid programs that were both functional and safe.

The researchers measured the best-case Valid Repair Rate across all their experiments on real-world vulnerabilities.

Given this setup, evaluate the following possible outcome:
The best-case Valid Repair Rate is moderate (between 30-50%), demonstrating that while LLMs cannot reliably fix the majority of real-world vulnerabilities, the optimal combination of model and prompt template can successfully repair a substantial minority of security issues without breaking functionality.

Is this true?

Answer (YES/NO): NO